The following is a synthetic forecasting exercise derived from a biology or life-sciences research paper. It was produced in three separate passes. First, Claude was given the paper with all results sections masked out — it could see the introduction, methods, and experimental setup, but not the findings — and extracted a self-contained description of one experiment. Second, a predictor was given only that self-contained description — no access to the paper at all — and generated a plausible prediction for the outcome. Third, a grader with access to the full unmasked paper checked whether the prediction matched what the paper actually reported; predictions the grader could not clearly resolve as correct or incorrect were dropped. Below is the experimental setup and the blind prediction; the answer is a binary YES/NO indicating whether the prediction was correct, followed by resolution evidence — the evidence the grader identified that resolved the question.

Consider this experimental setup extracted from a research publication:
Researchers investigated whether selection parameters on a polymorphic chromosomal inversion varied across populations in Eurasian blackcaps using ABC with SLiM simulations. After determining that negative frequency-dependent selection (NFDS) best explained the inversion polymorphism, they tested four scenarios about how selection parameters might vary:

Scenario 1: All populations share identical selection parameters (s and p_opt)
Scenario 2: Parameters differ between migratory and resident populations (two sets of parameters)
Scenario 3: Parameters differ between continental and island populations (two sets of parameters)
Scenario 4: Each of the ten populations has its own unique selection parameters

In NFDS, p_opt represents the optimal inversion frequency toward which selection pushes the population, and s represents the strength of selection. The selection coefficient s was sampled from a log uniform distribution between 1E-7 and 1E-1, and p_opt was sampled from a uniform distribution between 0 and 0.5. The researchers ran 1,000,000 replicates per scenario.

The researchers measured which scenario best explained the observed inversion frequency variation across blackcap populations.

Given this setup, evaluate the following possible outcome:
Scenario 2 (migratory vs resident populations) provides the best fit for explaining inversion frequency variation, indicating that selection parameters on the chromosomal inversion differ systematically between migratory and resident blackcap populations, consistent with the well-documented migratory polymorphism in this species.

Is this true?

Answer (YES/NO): NO